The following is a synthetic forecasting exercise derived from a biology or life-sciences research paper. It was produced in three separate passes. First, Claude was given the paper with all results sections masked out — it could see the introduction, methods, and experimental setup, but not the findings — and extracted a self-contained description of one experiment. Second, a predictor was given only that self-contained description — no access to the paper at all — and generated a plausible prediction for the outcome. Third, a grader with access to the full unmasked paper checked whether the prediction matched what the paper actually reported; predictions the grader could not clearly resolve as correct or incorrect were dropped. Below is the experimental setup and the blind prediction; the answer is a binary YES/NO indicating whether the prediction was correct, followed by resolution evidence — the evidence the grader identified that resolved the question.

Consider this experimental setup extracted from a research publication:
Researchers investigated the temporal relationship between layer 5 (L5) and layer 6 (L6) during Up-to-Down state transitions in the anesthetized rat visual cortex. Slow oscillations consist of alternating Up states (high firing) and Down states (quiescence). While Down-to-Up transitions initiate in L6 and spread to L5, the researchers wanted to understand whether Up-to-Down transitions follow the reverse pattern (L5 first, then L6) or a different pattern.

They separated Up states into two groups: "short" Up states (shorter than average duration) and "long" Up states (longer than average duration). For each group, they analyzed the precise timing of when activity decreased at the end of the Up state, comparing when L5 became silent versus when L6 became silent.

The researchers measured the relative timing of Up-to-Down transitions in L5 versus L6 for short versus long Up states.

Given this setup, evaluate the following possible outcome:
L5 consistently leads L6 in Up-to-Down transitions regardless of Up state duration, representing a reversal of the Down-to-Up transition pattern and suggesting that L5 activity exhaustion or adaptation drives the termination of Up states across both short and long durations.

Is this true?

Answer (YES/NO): NO